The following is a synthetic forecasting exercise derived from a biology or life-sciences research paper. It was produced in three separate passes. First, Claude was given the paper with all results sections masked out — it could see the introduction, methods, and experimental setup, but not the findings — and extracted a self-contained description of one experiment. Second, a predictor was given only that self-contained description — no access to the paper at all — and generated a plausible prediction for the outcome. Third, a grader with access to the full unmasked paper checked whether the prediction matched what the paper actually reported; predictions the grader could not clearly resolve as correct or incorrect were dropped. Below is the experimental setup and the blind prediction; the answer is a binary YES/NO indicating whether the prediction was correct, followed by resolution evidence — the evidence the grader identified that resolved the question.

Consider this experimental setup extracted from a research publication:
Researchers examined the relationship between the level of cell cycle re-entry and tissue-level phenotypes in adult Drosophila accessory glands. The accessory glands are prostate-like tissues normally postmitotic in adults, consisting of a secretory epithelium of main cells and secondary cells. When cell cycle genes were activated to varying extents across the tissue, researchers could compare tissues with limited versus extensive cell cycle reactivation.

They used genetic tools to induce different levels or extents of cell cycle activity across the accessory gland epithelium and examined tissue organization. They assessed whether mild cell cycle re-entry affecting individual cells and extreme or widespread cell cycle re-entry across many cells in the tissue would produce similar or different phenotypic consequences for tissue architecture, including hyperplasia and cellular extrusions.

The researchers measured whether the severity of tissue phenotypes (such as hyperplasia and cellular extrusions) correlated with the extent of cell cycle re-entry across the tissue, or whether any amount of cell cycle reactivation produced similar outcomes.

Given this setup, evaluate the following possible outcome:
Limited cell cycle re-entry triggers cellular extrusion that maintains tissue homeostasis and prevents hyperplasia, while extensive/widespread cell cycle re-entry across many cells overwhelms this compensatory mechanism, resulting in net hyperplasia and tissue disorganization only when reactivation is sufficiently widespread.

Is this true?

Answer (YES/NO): NO